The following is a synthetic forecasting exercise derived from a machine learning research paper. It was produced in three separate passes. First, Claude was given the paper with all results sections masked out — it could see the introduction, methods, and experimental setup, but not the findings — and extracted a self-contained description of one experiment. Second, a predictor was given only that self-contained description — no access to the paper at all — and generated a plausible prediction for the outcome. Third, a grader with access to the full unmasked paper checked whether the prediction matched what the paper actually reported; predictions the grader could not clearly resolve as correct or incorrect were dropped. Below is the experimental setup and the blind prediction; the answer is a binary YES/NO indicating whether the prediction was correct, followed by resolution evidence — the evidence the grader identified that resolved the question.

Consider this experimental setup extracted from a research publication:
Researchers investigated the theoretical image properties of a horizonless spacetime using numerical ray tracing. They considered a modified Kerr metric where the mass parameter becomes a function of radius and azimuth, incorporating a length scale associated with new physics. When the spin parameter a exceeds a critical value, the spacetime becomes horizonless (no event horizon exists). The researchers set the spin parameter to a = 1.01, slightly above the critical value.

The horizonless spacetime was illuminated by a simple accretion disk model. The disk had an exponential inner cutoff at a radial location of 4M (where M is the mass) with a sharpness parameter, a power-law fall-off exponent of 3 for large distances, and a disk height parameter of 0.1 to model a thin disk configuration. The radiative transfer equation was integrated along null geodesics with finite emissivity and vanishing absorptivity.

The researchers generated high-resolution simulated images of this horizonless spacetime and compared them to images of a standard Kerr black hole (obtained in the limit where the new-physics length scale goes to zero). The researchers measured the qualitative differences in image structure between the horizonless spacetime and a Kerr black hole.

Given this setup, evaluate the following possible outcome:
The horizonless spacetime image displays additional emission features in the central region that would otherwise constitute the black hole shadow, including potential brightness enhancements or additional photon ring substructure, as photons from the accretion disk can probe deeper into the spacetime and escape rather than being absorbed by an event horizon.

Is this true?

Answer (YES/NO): YES